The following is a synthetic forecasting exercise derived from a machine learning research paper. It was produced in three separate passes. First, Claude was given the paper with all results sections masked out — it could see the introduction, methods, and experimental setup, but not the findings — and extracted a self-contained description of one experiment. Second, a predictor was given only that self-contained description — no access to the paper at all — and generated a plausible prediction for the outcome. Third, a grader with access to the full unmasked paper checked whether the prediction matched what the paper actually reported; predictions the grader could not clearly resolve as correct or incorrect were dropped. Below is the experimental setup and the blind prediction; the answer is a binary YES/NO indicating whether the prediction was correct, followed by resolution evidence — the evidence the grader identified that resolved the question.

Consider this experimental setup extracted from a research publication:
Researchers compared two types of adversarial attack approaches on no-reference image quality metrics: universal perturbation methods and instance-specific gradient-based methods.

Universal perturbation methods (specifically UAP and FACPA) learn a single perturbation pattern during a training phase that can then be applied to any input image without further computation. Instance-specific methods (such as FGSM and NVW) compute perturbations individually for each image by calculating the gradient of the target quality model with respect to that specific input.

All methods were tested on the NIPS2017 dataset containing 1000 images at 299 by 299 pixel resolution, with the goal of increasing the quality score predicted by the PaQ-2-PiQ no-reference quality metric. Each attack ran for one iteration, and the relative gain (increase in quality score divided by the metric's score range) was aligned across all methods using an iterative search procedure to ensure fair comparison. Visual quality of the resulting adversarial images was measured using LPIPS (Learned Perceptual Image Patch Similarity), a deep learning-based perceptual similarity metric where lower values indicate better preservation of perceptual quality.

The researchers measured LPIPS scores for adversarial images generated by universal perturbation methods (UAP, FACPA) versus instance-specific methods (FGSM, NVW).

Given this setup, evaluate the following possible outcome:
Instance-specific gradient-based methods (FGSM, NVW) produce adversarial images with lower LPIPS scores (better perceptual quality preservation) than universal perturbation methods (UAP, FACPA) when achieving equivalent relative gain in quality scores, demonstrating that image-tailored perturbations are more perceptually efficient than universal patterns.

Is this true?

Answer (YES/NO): YES